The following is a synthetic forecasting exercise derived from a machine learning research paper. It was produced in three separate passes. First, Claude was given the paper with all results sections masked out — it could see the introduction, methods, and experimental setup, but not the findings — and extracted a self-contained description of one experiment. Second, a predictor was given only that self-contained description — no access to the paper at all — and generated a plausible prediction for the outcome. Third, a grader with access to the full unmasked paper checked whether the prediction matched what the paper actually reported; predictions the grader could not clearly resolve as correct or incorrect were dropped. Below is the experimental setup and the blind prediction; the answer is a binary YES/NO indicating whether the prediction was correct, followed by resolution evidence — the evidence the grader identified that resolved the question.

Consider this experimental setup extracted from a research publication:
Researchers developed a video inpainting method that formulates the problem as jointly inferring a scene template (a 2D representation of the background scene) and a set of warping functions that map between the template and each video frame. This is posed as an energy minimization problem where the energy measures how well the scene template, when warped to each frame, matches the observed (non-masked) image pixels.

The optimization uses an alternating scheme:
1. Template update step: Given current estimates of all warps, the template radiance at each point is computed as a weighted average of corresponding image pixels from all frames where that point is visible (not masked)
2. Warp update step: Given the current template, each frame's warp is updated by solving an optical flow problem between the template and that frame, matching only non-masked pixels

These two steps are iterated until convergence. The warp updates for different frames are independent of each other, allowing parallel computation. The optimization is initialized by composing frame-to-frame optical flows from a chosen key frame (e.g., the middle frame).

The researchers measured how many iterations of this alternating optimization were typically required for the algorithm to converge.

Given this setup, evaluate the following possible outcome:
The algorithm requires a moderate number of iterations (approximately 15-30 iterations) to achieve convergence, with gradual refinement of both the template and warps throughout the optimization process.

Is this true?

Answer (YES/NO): NO